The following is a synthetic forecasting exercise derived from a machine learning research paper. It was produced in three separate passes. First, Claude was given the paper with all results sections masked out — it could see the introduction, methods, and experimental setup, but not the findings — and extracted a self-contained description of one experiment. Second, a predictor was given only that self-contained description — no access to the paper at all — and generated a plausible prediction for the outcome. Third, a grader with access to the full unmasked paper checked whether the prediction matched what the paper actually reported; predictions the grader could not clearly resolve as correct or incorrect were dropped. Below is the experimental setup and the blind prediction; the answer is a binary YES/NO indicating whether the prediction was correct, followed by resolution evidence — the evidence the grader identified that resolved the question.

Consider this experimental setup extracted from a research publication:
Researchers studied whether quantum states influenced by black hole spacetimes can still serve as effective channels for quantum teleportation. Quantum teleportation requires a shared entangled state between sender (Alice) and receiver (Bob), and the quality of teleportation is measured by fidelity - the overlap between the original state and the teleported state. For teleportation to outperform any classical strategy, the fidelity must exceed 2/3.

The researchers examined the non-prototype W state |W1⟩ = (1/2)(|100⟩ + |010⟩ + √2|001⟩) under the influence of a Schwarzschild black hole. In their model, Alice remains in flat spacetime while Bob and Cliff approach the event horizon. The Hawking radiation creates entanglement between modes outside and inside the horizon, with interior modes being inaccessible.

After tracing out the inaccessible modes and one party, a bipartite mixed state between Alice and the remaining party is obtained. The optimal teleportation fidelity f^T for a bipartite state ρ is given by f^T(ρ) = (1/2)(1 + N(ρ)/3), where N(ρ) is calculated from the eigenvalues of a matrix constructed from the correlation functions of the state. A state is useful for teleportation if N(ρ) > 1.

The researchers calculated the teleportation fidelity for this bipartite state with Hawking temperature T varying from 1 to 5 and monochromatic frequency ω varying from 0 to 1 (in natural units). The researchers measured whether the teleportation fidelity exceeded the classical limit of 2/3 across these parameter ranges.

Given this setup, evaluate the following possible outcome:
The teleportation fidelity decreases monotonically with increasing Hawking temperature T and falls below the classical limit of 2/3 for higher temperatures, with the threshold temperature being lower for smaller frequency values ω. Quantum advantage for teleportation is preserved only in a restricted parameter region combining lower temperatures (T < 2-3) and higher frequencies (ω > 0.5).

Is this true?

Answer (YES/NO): NO